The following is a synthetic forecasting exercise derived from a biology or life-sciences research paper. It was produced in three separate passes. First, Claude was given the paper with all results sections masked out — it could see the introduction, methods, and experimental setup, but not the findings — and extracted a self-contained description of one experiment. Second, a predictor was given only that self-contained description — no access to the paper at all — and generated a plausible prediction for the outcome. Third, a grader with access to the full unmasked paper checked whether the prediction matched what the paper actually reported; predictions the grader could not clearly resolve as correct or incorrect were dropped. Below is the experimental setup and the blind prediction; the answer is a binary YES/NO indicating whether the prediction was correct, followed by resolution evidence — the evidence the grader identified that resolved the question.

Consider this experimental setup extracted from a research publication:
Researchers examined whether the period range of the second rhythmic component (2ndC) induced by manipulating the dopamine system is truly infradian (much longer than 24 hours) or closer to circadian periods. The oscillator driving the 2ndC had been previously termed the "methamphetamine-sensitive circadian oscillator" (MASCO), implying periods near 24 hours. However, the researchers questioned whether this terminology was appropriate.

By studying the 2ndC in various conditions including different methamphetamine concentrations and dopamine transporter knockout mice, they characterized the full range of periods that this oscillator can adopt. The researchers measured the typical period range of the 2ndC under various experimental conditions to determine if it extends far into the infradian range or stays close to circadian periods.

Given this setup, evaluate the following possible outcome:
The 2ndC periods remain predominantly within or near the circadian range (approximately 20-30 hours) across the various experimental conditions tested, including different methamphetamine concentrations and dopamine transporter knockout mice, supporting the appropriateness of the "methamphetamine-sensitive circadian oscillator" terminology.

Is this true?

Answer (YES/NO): NO